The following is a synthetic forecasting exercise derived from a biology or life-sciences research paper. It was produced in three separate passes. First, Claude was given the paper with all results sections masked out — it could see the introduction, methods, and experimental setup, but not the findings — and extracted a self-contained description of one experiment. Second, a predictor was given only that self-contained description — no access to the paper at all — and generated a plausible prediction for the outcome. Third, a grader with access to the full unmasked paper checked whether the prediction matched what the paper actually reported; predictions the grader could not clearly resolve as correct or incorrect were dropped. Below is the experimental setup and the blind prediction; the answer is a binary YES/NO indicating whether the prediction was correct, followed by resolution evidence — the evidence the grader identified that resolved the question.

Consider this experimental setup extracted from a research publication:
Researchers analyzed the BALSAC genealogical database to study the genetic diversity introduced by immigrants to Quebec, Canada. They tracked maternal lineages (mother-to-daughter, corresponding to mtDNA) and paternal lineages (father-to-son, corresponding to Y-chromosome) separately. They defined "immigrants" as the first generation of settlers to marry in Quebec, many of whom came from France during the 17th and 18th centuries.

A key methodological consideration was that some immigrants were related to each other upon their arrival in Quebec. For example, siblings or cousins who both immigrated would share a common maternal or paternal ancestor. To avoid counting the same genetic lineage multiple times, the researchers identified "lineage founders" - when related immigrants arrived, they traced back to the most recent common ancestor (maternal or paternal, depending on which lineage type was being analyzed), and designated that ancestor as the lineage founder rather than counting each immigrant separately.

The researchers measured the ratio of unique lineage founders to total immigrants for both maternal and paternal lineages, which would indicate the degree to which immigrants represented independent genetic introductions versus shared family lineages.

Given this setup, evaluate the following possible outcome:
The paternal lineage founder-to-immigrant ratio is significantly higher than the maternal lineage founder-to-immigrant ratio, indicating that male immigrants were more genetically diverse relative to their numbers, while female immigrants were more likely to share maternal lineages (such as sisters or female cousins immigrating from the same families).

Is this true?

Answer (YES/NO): NO